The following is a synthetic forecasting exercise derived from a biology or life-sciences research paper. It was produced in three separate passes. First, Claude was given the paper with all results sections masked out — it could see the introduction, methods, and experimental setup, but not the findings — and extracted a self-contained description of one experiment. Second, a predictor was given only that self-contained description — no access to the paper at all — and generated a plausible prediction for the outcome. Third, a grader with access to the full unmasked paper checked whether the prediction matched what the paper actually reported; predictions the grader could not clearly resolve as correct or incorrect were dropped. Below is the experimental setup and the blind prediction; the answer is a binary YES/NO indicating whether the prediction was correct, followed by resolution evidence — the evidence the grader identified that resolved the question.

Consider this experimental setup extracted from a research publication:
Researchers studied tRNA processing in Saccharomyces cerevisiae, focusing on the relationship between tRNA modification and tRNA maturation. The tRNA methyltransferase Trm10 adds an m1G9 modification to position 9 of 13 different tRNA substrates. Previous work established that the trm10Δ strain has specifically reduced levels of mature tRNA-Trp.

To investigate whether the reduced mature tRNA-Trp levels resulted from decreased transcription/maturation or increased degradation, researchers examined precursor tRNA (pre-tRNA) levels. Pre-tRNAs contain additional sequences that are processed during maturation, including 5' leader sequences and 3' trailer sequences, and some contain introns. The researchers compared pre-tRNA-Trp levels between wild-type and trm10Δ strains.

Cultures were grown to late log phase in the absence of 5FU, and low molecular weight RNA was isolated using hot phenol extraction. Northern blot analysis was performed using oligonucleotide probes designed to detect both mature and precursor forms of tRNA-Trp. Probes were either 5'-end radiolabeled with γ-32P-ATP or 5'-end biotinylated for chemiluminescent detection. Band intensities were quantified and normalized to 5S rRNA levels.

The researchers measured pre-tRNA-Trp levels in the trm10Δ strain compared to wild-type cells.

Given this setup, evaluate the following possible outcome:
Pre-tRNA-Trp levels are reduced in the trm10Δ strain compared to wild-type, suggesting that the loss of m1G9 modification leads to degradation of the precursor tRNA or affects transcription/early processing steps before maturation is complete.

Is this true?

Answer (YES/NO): NO